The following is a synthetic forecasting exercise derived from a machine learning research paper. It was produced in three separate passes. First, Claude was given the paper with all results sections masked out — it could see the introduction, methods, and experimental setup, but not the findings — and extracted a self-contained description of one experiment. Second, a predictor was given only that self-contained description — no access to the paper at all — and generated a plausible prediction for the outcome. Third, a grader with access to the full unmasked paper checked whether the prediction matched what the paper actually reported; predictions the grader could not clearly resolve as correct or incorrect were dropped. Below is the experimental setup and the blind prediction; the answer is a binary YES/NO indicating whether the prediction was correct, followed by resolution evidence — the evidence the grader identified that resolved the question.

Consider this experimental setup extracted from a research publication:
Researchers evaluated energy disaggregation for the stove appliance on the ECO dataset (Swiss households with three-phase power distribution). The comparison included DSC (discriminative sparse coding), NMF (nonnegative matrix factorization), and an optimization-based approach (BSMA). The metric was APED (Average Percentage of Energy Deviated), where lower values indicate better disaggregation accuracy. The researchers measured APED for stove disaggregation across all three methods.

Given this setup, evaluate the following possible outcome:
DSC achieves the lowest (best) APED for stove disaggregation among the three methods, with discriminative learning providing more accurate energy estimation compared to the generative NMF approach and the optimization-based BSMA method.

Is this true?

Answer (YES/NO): NO